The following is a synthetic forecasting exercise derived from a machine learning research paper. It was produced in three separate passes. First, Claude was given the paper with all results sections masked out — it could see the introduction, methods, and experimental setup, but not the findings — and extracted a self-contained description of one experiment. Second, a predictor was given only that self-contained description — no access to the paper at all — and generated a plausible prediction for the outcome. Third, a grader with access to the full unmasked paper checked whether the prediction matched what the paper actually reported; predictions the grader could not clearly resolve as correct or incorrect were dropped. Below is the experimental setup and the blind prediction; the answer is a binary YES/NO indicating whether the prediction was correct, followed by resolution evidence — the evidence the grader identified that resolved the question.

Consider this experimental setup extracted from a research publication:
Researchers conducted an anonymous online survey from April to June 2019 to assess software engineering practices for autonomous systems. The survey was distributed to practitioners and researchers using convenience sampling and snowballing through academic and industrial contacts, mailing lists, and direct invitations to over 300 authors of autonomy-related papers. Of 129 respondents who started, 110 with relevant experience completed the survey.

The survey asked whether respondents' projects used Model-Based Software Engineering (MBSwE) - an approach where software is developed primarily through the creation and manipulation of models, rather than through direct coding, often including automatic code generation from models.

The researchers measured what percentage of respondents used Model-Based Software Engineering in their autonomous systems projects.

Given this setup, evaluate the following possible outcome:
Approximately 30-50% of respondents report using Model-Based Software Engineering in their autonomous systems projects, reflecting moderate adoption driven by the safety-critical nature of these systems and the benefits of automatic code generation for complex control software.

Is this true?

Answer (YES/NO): YES